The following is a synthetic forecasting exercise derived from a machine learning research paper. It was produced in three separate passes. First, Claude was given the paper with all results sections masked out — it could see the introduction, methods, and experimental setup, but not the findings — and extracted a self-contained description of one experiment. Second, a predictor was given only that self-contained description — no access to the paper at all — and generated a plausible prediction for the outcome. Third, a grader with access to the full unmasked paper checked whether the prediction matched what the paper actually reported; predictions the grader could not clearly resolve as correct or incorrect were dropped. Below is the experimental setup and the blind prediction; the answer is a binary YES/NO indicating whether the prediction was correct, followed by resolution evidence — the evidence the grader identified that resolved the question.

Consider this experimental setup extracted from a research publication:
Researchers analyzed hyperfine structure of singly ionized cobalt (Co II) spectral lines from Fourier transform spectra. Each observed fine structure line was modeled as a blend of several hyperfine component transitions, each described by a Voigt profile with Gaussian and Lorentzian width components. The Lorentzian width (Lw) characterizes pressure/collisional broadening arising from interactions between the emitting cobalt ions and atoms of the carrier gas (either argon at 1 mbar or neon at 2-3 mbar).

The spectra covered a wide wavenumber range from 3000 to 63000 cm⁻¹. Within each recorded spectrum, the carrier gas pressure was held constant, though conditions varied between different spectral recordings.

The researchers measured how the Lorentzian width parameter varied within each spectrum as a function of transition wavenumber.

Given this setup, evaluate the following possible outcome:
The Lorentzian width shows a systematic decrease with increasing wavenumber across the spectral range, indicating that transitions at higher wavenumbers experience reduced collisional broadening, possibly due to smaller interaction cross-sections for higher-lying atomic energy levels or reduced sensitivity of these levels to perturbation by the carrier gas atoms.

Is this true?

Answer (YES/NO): NO